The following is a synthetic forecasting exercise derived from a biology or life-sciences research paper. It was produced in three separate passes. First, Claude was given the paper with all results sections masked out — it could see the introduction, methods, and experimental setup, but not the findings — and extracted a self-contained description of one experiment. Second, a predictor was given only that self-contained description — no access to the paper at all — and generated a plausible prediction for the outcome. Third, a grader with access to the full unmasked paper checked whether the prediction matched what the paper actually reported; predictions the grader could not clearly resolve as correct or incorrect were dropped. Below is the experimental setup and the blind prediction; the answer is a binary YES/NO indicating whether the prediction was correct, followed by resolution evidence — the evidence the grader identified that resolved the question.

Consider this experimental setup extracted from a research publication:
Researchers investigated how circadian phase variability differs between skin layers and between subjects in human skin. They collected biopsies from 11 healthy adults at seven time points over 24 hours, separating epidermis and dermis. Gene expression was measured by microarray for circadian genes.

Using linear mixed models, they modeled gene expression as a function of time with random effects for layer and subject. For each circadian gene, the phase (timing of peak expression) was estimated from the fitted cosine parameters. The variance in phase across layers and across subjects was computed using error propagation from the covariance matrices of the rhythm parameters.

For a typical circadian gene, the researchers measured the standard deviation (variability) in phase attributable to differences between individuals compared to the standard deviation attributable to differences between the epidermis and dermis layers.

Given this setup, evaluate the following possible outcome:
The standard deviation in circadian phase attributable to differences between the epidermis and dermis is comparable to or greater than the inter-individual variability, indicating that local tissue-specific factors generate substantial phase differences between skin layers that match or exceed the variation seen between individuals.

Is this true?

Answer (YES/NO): NO